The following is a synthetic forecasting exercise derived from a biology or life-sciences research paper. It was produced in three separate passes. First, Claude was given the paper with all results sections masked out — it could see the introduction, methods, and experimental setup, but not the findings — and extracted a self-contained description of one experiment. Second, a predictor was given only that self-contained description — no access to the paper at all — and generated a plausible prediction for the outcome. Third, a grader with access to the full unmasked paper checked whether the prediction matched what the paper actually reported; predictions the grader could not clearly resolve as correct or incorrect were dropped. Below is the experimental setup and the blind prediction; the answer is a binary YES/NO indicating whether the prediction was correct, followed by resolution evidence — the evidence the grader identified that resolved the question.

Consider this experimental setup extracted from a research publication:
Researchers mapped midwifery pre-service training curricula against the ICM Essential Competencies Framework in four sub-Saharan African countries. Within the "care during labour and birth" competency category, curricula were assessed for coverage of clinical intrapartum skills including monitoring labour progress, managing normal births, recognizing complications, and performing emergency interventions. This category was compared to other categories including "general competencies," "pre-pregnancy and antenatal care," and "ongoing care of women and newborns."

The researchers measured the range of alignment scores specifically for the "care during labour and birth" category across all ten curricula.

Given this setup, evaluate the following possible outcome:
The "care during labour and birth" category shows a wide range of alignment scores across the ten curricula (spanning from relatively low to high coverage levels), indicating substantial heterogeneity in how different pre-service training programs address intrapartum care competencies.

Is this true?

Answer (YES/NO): NO